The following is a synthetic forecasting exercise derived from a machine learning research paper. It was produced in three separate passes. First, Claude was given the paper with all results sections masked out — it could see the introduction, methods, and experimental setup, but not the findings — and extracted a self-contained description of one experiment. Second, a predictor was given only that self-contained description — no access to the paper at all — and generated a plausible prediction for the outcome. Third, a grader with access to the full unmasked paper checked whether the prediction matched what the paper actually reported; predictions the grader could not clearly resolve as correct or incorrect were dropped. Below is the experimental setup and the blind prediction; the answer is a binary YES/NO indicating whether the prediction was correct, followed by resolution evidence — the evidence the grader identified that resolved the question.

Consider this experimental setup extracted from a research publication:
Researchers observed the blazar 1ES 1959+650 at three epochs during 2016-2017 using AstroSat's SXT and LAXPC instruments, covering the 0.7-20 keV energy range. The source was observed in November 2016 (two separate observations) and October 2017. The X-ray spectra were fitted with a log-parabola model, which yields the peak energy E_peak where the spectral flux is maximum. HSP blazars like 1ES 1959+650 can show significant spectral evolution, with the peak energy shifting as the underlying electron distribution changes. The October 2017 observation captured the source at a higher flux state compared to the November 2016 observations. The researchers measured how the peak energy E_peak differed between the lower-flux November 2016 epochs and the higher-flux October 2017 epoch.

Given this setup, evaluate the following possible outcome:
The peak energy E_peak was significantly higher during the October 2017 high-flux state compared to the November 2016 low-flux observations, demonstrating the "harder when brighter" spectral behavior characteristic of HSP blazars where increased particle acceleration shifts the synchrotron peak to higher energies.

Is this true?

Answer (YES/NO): YES